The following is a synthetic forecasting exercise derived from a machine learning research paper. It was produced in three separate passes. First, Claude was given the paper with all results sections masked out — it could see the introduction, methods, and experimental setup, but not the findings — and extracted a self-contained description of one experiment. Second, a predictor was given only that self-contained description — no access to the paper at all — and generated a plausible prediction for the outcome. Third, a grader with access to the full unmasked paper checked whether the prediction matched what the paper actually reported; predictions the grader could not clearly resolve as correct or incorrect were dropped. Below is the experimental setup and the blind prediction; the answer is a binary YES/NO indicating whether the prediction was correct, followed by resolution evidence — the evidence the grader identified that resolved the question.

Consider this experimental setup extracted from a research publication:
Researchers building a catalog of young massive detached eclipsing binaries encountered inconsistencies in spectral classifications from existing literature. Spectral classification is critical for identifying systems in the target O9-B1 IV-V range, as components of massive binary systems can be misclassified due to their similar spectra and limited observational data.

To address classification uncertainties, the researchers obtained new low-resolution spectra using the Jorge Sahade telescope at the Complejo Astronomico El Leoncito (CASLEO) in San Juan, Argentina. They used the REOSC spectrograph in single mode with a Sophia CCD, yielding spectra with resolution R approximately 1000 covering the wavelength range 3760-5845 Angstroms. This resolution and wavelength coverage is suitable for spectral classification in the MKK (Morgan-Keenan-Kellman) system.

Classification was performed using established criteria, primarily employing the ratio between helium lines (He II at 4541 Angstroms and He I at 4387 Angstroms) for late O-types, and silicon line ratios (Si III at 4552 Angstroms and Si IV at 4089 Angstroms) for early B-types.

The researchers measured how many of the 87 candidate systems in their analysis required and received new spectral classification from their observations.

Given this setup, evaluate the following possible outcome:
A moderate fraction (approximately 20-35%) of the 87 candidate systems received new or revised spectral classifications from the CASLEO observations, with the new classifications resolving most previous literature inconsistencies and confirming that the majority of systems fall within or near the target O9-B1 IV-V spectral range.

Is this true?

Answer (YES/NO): NO